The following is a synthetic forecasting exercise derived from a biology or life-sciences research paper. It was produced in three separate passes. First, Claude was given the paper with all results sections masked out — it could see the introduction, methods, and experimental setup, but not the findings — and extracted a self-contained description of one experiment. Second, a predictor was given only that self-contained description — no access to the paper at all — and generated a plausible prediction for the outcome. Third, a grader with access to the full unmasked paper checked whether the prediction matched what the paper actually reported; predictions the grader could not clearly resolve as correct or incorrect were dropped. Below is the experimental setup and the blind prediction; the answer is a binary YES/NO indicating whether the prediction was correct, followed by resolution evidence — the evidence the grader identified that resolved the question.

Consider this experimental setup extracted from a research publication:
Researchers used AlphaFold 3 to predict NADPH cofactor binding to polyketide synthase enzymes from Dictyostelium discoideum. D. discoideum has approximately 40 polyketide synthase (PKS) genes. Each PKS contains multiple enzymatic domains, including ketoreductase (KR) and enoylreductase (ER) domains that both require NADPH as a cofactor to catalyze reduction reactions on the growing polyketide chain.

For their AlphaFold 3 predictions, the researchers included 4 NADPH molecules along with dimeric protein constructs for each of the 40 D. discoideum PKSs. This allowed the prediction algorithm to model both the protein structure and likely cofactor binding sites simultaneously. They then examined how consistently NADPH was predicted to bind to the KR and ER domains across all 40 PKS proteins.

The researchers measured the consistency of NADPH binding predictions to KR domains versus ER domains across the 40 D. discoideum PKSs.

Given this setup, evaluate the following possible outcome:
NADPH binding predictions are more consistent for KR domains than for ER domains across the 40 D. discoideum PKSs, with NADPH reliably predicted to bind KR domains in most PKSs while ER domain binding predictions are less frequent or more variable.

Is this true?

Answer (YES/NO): YES